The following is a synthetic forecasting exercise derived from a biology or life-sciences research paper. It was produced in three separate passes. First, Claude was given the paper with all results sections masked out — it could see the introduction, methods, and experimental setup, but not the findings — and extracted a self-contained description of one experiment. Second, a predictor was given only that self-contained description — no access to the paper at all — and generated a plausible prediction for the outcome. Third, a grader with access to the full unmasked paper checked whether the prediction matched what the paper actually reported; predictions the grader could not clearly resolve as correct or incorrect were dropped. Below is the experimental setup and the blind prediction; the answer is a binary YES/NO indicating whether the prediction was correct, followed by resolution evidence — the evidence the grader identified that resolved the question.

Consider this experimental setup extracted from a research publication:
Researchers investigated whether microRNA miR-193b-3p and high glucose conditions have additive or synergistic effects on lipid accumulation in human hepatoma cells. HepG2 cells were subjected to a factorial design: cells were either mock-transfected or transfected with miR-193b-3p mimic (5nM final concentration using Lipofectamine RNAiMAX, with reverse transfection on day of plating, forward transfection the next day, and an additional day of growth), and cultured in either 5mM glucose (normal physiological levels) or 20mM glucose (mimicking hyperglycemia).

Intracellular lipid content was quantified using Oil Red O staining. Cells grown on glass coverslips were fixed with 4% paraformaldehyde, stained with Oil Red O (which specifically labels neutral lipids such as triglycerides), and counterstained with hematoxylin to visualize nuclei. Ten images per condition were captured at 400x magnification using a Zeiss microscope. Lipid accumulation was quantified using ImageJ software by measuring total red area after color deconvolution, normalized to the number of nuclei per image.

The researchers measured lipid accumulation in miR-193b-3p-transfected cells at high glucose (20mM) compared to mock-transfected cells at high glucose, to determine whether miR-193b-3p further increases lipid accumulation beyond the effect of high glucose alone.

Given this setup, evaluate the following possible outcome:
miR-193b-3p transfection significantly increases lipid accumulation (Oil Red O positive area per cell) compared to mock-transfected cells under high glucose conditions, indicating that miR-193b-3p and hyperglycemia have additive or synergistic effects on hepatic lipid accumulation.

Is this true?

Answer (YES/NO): YES